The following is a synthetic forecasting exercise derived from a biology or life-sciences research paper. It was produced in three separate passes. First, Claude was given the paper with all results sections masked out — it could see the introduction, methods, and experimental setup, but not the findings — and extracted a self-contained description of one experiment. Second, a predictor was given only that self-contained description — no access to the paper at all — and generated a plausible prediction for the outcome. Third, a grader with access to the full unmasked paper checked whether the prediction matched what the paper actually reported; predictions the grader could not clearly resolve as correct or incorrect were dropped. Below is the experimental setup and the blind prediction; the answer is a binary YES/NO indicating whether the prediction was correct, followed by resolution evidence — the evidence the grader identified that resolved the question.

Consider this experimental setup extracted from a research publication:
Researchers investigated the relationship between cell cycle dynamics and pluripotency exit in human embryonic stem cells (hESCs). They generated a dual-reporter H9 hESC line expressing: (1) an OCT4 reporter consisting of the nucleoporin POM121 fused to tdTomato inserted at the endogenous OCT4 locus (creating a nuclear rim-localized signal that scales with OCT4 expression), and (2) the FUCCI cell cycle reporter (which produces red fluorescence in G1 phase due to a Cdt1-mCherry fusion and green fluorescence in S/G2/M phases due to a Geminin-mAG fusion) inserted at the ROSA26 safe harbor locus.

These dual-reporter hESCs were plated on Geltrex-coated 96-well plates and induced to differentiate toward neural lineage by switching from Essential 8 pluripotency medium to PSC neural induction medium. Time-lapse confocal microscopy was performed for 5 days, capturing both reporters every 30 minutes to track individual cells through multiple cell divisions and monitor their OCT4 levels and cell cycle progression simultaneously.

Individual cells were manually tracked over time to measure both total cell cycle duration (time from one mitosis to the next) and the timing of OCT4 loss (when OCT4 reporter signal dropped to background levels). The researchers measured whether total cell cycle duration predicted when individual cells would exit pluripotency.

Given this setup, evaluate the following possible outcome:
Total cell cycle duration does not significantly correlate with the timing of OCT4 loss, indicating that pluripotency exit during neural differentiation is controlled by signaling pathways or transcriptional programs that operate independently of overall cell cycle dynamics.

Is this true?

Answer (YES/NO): NO